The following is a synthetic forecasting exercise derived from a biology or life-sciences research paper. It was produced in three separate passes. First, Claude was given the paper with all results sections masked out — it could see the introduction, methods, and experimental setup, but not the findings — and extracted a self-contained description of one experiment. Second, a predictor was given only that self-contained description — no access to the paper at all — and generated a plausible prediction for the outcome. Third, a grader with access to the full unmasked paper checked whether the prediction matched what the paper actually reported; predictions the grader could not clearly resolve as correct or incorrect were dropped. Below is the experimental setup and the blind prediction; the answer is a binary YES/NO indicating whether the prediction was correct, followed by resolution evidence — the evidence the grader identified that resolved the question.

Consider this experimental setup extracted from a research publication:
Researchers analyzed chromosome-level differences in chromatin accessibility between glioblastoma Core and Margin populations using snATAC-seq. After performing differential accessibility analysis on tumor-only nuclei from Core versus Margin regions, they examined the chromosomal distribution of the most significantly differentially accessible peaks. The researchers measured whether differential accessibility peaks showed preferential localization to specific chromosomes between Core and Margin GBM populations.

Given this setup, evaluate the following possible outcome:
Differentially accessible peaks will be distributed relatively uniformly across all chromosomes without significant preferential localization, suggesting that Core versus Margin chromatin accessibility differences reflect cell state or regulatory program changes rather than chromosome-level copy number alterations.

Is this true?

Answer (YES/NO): NO